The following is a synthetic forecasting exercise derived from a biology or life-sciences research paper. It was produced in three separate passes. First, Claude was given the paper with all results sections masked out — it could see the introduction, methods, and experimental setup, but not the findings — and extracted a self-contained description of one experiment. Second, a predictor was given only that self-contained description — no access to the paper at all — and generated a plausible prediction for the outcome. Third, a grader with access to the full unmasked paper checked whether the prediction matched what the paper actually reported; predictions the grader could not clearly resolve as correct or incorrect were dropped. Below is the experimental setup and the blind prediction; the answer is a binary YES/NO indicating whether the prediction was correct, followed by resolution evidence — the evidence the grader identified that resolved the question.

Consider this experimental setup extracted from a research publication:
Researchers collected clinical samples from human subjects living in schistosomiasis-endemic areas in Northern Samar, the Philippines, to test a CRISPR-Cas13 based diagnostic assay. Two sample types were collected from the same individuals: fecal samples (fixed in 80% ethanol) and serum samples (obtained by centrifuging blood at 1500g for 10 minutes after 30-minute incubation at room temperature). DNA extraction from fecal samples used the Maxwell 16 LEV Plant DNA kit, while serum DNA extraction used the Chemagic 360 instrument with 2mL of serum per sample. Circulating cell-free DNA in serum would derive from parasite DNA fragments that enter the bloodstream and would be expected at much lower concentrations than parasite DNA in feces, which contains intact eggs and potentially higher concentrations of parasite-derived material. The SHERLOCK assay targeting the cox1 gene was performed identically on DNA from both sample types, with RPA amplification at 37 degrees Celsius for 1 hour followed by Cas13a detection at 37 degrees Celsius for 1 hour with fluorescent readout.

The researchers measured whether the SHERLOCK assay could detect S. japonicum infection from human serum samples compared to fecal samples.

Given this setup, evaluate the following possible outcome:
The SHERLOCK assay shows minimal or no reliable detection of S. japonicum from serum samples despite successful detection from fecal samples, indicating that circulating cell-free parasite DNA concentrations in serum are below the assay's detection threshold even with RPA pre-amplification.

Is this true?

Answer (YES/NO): NO